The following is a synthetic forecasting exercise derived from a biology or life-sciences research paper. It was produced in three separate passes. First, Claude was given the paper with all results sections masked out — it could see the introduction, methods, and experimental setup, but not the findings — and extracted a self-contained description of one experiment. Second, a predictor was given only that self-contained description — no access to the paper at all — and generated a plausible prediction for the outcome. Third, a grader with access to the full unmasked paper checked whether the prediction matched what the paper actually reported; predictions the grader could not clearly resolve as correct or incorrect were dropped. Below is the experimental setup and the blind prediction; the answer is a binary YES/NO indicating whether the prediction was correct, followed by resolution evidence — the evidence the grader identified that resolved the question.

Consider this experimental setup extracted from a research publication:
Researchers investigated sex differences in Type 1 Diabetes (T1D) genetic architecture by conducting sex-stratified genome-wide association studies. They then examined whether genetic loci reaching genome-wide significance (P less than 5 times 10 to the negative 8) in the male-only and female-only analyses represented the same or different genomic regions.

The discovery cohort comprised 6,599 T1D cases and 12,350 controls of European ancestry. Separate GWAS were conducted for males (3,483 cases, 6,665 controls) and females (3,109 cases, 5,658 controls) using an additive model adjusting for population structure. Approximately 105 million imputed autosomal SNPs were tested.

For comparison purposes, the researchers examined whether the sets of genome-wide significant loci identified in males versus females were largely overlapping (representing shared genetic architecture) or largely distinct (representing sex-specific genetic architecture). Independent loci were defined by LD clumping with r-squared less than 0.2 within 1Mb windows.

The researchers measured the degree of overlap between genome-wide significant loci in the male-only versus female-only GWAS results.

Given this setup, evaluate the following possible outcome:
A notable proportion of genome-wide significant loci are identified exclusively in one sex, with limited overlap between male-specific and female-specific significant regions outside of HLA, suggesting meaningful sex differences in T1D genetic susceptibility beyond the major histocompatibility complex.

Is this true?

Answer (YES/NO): YES